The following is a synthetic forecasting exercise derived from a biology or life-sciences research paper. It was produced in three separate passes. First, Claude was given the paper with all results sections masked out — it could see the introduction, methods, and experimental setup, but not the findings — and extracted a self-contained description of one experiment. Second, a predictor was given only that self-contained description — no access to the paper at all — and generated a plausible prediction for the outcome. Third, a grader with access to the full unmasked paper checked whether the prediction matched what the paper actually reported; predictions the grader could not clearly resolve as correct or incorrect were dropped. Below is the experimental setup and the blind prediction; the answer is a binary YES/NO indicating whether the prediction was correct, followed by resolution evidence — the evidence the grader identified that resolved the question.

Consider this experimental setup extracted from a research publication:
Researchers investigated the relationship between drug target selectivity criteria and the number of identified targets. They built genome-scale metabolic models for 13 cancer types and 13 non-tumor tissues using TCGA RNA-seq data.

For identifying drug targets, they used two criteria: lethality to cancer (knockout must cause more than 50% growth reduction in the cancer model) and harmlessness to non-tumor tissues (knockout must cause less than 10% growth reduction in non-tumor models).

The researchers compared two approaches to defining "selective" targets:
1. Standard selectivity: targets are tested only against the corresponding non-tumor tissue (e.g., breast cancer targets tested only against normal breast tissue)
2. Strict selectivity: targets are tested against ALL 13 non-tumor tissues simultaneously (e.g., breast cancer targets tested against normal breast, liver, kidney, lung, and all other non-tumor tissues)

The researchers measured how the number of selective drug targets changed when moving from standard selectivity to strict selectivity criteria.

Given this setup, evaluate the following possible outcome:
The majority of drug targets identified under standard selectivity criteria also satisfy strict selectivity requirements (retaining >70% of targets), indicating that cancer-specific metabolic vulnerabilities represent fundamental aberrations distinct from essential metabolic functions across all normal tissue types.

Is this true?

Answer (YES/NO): NO